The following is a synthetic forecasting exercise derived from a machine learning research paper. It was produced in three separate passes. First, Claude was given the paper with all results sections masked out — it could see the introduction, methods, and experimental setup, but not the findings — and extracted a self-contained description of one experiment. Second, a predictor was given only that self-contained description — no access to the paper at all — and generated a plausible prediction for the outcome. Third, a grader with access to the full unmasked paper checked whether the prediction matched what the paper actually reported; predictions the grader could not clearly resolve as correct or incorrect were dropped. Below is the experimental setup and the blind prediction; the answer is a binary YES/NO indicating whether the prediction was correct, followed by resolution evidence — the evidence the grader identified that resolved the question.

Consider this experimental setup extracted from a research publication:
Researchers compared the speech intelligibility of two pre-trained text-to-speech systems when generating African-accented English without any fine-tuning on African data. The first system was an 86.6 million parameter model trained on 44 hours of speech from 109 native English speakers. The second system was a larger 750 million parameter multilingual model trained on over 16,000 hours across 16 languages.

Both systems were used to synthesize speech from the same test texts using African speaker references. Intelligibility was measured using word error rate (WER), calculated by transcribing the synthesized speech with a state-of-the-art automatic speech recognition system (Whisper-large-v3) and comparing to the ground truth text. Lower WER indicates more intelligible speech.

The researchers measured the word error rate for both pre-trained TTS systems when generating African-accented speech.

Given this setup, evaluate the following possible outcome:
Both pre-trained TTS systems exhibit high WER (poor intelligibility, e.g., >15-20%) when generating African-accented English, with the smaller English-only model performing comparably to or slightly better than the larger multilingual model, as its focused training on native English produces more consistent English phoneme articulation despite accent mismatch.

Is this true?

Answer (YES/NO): NO